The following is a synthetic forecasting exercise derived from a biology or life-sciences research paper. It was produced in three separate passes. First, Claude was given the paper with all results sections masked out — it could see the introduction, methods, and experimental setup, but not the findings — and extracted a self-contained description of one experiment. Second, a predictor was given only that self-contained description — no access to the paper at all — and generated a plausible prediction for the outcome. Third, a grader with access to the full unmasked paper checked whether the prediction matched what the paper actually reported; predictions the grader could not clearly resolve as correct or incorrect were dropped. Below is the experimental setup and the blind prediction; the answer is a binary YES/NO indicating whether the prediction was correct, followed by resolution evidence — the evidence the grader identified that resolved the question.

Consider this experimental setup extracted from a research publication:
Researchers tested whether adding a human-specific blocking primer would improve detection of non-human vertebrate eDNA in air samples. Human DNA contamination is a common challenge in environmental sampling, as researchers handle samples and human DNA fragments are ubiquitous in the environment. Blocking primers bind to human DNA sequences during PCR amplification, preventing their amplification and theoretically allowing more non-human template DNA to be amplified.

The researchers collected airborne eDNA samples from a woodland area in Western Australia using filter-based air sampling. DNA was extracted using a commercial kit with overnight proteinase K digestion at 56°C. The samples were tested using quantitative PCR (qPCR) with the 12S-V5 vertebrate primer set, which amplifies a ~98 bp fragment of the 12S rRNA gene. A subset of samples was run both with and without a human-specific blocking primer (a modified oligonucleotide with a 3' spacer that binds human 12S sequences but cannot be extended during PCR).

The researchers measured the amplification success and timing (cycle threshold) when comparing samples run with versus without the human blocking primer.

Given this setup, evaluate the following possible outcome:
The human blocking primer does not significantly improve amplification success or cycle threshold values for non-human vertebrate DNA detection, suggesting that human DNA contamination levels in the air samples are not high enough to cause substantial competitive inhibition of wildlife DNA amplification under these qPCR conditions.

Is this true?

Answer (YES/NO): NO